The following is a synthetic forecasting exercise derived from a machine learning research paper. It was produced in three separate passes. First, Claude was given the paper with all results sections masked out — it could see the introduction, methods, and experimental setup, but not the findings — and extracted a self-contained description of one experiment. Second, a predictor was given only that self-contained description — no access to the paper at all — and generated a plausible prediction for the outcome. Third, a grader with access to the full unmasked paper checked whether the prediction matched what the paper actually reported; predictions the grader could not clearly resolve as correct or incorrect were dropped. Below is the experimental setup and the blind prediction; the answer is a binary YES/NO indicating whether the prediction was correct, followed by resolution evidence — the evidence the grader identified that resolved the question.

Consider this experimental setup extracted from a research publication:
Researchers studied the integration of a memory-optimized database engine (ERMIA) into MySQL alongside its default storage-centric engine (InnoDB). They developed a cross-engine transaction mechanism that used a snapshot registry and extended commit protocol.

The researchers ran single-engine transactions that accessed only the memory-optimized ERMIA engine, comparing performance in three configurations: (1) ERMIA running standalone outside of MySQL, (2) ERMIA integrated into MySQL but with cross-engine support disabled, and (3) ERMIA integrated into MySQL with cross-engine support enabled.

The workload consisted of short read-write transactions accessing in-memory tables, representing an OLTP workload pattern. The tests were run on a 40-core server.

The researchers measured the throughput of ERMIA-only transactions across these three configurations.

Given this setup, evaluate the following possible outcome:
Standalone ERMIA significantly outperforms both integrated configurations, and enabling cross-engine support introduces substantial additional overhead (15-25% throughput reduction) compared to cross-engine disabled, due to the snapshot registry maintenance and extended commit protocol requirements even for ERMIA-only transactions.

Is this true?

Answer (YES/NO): NO